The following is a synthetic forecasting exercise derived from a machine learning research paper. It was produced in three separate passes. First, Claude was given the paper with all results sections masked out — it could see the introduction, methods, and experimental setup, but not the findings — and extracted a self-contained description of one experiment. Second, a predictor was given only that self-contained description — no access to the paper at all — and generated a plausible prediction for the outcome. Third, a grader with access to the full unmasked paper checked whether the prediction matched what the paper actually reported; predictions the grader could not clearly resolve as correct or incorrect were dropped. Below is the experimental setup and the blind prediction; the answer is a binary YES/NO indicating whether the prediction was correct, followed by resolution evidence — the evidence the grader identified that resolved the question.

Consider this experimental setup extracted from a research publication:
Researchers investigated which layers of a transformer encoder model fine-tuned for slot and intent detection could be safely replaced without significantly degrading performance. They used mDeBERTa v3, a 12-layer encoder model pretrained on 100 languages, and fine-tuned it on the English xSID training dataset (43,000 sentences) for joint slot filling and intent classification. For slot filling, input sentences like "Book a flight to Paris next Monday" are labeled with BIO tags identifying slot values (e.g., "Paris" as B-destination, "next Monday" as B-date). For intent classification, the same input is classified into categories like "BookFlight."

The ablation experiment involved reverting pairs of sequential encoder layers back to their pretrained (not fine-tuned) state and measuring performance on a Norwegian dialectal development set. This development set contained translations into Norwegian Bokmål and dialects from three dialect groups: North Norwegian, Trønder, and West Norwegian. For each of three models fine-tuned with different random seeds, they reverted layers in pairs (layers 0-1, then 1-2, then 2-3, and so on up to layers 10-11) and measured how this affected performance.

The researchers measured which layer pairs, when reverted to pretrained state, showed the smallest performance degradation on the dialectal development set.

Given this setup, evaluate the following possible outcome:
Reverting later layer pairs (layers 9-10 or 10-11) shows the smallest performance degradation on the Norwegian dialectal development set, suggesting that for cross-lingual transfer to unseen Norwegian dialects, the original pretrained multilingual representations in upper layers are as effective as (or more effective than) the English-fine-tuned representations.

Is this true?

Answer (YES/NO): NO